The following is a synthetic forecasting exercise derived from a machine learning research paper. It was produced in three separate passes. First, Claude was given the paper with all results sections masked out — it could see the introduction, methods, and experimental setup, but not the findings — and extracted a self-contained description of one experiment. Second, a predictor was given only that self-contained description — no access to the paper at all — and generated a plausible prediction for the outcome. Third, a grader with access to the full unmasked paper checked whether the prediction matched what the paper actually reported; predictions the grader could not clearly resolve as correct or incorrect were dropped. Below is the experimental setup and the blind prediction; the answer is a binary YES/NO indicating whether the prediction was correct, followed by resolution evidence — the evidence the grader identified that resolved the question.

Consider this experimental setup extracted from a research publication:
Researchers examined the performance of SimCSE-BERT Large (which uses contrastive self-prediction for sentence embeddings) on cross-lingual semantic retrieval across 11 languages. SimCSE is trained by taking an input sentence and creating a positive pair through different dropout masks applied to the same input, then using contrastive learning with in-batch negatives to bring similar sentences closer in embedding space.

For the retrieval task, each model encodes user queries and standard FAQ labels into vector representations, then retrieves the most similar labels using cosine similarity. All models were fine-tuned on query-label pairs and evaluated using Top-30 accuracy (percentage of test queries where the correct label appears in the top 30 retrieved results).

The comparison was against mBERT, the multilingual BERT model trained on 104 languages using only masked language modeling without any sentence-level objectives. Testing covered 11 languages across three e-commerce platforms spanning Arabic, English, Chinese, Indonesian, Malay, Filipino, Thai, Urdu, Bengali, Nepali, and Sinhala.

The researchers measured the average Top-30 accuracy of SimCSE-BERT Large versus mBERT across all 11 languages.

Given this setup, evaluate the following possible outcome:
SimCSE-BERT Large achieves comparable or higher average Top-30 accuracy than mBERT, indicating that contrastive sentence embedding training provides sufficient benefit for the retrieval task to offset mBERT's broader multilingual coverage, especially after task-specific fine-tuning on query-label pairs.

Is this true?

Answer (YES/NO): NO